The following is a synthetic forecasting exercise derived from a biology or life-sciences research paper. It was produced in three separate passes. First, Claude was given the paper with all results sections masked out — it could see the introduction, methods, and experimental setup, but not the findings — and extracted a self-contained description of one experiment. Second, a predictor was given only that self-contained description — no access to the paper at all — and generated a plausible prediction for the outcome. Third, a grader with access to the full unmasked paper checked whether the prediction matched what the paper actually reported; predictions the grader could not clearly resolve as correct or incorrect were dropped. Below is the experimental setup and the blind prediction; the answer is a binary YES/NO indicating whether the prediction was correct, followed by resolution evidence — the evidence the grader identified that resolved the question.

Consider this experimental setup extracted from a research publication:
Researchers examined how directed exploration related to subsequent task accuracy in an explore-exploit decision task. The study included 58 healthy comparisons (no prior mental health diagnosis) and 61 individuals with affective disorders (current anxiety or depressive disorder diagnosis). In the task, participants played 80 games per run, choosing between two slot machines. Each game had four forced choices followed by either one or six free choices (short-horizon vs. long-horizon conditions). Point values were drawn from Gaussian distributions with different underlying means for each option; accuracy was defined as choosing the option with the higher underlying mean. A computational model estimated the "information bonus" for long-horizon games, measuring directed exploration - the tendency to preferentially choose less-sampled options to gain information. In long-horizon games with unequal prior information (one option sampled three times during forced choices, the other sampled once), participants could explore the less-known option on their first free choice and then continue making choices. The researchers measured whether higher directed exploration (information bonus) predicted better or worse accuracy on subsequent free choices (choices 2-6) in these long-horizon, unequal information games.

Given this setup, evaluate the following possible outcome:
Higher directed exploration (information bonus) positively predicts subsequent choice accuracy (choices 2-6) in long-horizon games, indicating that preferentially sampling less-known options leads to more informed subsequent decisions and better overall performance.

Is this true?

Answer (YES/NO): YES